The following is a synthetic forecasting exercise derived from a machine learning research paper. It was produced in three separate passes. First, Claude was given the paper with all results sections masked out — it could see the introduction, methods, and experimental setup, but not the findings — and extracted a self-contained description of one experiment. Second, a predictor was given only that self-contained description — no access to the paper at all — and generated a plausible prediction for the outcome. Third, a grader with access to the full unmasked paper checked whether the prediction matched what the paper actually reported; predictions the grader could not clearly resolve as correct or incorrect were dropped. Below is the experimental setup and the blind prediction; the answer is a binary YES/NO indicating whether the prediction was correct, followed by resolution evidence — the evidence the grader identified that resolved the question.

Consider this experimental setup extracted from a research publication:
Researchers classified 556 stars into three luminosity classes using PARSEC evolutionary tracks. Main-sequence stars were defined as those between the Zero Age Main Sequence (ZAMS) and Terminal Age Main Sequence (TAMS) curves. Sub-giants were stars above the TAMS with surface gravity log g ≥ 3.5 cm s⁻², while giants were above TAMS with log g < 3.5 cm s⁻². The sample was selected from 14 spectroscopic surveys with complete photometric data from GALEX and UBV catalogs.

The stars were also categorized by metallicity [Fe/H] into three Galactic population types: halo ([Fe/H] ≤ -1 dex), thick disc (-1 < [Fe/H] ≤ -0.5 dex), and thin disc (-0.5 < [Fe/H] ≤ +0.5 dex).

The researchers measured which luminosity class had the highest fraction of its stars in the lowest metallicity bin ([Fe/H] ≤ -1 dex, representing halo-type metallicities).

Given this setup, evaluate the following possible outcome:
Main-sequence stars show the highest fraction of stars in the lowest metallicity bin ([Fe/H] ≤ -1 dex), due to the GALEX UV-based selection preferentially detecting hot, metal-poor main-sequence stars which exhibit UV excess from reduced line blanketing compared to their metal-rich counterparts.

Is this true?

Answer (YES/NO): NO